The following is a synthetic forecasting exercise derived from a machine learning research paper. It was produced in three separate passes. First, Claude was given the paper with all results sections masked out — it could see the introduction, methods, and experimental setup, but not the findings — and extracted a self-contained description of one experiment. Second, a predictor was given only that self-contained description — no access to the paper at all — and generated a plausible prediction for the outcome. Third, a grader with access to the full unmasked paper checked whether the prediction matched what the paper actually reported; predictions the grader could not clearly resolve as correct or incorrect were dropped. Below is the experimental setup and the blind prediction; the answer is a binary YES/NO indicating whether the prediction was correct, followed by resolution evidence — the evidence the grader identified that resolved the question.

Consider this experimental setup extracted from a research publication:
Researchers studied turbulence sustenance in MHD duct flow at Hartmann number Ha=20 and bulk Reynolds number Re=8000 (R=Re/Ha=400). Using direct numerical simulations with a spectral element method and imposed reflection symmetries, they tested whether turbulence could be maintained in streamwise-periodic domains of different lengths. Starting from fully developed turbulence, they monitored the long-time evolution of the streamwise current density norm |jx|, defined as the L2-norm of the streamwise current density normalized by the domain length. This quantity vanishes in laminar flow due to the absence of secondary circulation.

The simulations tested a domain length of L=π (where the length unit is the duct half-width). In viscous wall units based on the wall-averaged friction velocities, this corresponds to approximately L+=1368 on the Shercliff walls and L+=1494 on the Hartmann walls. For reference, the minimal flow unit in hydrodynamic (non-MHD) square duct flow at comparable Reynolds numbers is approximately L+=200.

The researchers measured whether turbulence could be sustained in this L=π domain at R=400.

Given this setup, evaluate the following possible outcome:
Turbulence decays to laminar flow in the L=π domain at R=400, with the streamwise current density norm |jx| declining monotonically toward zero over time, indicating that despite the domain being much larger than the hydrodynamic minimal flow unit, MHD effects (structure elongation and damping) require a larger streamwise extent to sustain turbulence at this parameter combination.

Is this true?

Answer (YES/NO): NO